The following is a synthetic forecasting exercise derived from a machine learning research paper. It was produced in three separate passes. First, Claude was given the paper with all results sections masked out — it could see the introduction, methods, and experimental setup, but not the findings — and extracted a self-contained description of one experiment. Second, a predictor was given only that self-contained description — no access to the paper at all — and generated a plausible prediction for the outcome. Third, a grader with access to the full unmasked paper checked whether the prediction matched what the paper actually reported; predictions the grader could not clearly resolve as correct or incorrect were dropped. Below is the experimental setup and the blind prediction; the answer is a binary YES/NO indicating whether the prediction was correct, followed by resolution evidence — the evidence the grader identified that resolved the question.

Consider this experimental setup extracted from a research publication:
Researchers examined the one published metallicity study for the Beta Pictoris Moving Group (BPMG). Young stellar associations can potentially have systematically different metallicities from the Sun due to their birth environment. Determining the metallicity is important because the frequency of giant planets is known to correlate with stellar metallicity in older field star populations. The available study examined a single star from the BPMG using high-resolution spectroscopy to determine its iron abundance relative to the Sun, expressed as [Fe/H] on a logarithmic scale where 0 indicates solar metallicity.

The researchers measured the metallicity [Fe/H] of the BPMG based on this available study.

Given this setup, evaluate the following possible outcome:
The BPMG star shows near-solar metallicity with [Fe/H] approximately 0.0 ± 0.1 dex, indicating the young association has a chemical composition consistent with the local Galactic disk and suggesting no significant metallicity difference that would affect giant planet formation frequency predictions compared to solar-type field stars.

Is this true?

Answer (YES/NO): YES